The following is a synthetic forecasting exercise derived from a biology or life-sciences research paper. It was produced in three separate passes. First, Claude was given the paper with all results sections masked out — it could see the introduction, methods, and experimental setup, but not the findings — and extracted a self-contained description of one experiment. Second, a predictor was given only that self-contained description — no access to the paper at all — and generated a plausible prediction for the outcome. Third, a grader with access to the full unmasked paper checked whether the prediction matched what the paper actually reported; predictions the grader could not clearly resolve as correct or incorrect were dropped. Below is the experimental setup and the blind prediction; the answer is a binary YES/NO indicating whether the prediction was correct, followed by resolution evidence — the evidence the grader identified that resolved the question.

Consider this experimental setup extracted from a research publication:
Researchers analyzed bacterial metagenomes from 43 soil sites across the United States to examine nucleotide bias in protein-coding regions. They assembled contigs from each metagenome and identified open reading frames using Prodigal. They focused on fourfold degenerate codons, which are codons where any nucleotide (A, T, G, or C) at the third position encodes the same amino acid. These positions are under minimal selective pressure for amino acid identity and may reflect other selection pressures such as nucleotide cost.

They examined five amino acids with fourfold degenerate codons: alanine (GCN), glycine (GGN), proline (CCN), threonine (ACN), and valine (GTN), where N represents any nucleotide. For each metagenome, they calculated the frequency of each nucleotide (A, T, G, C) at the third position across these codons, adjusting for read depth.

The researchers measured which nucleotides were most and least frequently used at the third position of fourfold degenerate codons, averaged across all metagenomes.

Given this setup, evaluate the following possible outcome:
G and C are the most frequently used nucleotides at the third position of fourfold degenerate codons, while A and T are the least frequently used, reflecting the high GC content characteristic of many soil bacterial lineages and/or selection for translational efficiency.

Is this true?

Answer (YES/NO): YES